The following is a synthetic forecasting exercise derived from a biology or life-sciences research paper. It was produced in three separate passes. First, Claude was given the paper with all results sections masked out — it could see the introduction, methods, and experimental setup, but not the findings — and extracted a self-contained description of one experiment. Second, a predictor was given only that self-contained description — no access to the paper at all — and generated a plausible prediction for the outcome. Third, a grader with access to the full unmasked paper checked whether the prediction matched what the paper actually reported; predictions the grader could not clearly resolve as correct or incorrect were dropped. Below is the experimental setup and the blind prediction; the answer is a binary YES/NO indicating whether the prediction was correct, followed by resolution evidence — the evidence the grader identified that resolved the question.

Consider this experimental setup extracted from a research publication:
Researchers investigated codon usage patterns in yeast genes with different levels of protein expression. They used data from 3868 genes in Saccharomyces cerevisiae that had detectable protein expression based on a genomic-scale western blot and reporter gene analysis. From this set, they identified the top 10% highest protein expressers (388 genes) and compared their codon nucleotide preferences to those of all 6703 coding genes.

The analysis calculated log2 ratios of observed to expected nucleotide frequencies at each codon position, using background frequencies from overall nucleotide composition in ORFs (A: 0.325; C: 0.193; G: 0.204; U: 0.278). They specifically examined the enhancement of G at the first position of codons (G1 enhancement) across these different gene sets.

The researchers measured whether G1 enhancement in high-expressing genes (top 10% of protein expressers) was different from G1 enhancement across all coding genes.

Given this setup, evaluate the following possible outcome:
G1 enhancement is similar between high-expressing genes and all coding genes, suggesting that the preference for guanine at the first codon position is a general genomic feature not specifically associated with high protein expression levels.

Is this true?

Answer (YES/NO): NO